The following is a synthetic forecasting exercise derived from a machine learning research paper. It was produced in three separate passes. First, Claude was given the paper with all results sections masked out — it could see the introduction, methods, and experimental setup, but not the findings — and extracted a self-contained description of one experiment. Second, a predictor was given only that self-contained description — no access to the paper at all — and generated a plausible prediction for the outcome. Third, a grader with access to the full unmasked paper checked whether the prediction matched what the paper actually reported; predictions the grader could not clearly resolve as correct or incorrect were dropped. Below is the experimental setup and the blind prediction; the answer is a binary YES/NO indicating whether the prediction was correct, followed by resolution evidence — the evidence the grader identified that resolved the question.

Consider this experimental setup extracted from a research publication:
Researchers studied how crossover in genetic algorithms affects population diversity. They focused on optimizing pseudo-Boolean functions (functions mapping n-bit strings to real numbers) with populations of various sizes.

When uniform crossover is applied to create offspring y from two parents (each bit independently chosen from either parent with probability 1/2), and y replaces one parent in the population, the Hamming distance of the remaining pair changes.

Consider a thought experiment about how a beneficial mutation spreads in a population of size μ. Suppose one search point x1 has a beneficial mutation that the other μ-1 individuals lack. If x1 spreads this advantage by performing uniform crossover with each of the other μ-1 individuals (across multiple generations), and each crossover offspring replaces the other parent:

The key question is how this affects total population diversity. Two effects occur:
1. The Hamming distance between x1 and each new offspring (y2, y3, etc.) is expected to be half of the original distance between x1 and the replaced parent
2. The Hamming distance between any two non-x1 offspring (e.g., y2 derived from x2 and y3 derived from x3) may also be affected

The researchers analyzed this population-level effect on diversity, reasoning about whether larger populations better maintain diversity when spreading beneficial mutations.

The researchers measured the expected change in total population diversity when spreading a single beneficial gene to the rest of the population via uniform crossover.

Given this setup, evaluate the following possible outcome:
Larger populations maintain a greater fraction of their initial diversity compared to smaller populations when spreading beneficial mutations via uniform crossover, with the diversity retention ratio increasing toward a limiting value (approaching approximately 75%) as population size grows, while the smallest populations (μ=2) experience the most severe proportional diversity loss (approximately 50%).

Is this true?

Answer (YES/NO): NO